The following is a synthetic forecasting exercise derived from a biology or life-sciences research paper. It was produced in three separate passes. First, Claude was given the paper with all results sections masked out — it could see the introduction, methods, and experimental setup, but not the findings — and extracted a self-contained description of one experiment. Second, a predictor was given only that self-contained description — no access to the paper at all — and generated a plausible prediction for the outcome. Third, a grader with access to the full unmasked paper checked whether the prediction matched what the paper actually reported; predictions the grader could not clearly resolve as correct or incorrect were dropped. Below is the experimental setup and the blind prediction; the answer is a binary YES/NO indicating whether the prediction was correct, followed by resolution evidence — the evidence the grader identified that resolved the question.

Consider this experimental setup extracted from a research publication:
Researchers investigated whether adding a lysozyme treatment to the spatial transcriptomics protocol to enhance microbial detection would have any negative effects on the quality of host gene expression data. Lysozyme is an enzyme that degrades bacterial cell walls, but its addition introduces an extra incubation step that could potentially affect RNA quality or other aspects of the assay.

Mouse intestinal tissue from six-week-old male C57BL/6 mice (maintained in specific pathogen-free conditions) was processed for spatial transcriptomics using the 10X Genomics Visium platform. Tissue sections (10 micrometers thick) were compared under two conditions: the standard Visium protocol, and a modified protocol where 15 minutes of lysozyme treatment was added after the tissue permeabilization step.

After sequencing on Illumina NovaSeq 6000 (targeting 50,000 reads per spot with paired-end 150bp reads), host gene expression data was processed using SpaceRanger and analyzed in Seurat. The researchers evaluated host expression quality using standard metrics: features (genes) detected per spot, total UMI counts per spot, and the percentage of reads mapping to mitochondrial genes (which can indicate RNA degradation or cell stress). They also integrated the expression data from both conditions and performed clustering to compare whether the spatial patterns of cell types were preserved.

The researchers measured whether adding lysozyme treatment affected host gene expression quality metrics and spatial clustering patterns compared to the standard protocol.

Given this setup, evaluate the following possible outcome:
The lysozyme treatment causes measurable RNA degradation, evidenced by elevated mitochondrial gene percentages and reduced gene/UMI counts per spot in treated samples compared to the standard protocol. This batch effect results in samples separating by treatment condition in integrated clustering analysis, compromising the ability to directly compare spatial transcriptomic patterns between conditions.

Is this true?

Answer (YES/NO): NO